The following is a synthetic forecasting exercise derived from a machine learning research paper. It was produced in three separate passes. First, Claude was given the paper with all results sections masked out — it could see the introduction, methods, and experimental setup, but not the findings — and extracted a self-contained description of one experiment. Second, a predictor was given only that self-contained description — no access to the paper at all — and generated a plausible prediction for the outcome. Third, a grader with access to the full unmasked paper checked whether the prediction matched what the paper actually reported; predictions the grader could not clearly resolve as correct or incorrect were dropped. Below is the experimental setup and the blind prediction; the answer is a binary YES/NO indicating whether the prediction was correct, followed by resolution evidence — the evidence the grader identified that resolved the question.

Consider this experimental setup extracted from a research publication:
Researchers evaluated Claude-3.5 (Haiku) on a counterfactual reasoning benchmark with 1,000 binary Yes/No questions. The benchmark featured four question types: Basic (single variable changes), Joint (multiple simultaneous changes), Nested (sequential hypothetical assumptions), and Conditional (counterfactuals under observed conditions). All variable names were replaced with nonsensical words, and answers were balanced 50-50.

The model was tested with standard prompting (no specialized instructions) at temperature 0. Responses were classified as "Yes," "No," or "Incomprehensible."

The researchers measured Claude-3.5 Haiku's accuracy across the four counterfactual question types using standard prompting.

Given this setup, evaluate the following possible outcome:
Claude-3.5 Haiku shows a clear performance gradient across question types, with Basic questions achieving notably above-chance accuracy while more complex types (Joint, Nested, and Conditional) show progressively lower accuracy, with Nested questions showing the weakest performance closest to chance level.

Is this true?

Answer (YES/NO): NO